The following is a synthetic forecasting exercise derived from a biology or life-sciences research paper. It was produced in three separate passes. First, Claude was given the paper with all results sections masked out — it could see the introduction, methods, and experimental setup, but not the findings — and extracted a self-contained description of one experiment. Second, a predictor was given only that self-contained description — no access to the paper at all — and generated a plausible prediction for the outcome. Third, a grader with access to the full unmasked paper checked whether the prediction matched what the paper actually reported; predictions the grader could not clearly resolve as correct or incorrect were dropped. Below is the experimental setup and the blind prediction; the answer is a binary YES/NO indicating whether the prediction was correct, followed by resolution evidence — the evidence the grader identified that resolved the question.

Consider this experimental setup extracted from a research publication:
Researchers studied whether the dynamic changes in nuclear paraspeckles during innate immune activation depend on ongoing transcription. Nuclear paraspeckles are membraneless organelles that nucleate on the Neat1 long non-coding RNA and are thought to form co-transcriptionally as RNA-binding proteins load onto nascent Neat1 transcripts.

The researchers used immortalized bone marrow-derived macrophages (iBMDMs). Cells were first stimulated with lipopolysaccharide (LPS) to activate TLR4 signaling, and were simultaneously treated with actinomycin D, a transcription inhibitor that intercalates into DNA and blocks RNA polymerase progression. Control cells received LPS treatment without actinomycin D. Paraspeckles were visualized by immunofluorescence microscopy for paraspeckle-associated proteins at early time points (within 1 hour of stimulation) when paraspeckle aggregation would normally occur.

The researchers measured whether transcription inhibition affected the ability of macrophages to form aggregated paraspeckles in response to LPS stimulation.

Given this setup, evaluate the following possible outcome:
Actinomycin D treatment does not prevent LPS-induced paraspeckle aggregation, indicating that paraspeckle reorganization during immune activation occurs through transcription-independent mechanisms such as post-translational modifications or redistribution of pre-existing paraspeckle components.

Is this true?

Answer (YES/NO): NO